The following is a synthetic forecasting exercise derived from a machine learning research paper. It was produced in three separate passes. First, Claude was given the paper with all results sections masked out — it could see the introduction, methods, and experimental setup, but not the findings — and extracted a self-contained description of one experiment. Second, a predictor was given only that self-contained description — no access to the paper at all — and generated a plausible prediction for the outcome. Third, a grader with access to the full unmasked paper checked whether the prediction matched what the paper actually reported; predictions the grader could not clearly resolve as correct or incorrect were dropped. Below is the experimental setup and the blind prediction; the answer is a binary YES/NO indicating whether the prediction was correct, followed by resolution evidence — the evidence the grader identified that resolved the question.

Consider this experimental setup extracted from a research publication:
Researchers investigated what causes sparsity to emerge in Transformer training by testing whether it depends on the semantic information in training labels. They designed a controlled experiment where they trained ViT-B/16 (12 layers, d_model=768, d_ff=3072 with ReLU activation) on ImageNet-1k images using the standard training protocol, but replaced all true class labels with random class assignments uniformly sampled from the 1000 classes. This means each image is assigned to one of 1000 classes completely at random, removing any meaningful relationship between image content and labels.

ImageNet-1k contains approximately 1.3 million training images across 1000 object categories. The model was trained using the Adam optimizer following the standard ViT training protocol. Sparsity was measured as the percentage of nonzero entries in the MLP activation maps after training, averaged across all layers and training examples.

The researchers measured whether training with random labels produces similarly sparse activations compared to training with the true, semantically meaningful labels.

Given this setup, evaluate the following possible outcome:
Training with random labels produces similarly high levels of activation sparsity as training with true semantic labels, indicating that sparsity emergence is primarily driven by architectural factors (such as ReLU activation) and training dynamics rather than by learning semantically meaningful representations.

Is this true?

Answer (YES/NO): YES